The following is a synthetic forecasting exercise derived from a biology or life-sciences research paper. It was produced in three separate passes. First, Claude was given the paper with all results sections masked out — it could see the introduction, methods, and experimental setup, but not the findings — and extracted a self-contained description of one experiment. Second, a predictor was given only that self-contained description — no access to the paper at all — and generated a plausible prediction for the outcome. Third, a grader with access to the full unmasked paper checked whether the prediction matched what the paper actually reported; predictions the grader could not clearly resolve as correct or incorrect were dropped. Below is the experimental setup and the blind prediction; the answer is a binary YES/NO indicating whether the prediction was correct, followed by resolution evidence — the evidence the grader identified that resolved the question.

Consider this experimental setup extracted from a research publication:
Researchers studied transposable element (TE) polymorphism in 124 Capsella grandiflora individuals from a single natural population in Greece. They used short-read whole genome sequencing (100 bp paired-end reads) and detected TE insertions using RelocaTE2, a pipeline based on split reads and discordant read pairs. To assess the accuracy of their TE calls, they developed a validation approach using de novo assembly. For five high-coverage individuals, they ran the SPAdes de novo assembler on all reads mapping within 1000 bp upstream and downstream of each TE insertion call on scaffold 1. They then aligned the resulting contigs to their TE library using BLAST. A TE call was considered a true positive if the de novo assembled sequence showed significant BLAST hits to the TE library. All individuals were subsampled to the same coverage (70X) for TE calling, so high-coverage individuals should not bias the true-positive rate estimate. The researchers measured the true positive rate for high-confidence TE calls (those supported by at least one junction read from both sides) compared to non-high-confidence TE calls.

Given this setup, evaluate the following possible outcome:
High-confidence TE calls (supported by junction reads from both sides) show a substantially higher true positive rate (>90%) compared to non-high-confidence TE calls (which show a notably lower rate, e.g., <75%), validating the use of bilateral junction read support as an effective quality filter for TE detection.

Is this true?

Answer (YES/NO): NO